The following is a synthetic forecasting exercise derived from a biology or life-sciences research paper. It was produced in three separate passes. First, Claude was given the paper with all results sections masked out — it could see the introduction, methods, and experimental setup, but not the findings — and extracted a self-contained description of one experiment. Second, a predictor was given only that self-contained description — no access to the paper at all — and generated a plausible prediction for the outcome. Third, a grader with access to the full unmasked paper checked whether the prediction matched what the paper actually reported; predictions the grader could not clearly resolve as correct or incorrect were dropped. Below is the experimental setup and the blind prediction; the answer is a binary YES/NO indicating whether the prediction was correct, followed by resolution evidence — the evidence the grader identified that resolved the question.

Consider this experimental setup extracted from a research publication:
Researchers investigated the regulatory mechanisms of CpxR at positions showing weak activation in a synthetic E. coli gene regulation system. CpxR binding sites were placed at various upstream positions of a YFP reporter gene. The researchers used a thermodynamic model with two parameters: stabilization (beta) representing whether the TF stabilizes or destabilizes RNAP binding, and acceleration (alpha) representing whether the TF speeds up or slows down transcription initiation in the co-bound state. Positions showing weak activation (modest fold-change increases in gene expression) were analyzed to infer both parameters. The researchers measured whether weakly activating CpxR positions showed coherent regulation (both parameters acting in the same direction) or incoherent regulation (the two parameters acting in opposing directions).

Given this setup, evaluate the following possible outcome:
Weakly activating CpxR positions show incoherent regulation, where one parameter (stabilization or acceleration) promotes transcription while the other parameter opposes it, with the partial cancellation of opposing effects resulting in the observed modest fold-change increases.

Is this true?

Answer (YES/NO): YES